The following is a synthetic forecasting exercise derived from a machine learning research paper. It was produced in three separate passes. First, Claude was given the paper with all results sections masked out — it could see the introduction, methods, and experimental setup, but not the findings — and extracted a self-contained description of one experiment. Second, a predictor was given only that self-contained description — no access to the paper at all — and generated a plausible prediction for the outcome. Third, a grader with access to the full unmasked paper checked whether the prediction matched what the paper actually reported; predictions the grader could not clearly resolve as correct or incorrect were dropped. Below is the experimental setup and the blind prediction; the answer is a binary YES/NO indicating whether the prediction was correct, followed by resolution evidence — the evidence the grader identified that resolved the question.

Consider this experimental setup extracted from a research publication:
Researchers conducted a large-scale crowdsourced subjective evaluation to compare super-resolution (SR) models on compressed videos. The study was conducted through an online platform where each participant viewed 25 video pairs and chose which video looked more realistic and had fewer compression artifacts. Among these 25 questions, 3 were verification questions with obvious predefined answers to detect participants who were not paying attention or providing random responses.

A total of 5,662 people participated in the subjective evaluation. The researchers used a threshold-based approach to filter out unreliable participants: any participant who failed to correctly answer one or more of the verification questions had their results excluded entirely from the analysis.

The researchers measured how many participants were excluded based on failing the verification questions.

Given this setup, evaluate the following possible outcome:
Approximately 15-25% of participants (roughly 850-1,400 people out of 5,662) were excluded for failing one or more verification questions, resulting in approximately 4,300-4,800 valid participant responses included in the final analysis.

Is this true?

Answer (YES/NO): NO